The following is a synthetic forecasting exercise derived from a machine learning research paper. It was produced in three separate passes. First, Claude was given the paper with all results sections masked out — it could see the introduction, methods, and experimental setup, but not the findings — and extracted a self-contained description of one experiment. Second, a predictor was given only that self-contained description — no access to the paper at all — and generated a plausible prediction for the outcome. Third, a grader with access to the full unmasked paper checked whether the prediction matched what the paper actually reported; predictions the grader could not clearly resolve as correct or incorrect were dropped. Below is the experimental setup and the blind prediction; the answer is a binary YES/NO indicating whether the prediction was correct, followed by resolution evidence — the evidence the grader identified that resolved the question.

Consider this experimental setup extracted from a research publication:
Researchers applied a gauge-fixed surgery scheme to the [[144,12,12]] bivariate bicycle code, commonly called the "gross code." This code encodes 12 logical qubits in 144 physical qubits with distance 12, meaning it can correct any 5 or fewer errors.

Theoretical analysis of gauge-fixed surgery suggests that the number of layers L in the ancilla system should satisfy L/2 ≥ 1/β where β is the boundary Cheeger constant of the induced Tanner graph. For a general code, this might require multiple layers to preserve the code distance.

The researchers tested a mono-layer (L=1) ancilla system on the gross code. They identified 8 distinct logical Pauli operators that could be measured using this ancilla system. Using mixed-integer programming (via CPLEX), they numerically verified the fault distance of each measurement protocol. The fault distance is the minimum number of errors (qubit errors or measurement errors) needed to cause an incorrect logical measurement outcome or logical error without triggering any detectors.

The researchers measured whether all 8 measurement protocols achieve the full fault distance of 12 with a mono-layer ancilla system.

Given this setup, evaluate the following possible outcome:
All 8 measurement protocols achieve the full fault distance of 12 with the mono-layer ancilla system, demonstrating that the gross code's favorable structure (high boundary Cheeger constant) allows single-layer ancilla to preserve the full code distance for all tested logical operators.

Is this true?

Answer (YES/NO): YES